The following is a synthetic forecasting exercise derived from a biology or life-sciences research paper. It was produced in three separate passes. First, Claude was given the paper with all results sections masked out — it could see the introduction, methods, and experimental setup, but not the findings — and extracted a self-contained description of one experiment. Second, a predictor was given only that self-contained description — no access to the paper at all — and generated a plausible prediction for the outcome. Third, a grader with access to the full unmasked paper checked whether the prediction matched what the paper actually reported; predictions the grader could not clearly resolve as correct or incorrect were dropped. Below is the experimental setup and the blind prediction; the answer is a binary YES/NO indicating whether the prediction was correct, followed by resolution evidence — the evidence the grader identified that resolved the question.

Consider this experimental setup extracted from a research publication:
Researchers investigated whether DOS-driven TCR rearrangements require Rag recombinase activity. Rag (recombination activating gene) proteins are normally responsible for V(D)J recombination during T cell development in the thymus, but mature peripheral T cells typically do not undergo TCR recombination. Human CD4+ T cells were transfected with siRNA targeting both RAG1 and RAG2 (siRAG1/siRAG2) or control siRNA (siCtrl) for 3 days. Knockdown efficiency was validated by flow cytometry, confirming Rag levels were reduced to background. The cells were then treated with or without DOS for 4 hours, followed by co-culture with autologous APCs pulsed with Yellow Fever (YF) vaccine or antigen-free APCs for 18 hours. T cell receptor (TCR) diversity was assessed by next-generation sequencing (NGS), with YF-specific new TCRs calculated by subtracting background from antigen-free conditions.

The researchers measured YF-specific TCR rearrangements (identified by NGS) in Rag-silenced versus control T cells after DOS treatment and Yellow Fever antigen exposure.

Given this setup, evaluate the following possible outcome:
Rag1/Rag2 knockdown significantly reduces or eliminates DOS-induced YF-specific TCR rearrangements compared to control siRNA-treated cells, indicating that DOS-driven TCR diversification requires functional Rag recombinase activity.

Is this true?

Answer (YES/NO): YES